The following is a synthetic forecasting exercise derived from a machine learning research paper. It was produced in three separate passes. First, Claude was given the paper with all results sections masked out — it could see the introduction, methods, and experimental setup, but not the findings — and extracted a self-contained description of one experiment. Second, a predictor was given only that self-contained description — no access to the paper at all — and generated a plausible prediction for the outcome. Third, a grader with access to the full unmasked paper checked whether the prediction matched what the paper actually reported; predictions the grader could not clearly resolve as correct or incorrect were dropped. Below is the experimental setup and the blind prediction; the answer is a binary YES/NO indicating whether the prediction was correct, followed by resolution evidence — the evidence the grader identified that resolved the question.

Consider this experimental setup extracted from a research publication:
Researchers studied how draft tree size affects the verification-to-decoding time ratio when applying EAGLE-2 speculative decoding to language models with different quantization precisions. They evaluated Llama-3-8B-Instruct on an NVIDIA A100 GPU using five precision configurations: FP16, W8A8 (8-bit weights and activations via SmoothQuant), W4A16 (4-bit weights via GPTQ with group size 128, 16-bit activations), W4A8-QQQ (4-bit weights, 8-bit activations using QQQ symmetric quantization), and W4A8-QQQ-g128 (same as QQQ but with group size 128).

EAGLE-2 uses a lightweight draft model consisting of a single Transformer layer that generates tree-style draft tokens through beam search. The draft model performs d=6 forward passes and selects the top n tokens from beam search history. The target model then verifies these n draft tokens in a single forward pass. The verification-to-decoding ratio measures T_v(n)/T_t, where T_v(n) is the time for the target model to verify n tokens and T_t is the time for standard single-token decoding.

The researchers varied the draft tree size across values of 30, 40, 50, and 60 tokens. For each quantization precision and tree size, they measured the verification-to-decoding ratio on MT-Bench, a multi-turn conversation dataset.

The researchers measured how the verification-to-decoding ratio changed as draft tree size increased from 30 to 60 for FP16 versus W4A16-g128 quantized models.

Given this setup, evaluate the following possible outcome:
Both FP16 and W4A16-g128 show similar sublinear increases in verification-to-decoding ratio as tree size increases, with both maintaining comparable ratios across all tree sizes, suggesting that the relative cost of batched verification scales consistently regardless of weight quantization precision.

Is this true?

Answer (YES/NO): NO